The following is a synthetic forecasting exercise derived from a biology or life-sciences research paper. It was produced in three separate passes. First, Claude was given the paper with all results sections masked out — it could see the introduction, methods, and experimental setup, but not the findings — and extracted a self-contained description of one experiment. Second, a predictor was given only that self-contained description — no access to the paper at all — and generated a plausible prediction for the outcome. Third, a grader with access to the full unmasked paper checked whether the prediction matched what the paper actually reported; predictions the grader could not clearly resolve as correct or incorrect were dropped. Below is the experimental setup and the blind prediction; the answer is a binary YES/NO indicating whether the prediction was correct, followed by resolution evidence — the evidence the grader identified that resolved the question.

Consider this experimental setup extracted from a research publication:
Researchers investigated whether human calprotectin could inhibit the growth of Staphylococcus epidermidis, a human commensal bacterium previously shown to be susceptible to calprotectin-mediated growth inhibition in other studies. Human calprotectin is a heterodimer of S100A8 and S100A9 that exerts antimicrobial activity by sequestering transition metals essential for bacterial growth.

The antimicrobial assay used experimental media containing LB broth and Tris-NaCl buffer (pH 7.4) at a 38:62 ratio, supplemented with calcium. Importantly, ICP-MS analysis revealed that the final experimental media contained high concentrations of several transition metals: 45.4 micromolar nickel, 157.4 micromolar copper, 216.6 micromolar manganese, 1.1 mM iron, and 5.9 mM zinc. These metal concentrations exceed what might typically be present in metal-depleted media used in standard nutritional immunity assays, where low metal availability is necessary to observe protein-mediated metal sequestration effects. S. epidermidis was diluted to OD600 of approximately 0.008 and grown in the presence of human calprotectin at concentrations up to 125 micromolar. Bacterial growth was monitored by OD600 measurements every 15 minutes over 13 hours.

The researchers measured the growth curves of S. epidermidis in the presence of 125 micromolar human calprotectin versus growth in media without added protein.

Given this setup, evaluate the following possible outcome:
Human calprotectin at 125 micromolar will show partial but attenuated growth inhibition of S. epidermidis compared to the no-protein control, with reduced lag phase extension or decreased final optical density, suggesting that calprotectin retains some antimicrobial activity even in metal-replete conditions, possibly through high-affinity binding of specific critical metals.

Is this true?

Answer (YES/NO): NO